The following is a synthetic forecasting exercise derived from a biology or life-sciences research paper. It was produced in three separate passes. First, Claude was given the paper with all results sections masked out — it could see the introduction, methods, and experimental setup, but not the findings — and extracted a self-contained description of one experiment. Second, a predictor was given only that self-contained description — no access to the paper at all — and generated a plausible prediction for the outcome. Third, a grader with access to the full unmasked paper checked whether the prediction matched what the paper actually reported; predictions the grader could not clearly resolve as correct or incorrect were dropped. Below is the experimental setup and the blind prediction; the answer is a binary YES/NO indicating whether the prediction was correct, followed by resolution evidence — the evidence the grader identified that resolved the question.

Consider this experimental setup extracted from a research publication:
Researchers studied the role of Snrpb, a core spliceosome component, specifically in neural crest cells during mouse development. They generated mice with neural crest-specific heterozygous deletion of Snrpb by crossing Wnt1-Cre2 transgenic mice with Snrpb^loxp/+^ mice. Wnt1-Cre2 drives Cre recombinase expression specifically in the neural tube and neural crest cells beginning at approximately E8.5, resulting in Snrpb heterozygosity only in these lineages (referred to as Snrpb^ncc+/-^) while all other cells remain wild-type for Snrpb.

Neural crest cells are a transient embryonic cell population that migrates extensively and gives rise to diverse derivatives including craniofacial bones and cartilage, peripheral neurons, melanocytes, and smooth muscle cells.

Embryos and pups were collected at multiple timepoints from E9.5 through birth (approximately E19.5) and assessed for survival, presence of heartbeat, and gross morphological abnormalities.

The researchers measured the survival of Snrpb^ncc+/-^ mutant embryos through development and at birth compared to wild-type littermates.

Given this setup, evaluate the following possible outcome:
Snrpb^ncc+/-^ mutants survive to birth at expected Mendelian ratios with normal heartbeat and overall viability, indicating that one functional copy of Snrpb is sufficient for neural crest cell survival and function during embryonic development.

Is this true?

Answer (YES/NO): NO